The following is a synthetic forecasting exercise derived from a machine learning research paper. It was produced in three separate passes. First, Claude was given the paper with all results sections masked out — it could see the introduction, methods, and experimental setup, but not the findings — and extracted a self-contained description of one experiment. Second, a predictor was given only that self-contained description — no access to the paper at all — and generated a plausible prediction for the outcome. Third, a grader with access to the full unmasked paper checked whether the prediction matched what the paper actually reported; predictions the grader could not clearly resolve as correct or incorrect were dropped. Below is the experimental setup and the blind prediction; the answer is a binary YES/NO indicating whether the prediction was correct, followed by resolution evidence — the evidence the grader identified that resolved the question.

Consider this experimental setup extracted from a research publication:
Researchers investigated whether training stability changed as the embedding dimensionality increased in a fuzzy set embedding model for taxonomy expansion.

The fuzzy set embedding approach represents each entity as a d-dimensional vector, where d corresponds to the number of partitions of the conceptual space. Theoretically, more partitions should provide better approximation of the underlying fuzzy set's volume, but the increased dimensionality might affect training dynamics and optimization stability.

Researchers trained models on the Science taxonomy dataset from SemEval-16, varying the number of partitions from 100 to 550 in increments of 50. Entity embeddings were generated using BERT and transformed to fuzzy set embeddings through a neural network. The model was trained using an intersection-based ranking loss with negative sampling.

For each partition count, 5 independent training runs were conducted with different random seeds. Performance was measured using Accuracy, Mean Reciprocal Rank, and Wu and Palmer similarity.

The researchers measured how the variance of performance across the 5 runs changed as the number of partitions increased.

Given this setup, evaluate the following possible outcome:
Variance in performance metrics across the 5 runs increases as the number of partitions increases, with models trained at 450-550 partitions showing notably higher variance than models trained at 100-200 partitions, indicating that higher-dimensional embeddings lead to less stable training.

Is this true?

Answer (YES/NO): YES